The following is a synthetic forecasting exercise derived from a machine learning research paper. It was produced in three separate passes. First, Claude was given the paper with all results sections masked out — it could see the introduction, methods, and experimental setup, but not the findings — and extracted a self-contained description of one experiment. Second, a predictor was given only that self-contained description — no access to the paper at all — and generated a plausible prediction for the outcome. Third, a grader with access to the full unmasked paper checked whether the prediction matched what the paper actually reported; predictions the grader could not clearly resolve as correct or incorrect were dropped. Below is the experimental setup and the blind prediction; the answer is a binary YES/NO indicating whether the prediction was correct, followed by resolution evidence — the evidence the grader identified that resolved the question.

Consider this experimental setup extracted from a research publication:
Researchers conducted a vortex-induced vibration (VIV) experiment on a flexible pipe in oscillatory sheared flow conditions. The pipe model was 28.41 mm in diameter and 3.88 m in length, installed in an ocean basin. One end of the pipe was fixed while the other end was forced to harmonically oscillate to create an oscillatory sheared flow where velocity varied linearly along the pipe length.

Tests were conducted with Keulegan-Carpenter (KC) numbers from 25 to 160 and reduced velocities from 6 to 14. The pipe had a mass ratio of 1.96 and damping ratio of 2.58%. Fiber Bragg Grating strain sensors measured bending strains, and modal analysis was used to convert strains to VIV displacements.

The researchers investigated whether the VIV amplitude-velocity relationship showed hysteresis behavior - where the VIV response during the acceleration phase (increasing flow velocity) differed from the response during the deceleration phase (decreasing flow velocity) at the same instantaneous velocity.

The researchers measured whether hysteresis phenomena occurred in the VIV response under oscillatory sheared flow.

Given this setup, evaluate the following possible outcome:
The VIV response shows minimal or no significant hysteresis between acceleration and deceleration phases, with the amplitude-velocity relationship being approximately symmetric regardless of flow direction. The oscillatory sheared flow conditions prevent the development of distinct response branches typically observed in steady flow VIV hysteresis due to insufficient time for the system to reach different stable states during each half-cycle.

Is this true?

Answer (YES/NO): NO